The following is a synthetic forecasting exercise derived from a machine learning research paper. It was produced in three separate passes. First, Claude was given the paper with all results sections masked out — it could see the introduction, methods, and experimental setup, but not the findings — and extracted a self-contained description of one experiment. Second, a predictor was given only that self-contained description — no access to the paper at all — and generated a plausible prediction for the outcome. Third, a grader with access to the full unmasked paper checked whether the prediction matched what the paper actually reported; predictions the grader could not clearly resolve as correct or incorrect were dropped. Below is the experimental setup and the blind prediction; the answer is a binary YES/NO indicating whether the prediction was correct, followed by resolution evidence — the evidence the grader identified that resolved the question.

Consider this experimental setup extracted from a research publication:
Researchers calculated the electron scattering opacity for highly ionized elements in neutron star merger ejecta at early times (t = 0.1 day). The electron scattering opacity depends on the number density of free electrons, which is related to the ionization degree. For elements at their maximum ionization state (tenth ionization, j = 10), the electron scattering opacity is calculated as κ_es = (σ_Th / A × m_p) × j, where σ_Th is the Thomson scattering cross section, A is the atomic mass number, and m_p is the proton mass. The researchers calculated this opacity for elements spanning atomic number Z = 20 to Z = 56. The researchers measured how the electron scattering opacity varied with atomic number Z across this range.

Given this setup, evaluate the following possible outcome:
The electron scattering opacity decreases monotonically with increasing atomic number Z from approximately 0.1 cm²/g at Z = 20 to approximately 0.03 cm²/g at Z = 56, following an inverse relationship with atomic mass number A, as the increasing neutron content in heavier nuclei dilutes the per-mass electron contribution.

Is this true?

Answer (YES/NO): YES